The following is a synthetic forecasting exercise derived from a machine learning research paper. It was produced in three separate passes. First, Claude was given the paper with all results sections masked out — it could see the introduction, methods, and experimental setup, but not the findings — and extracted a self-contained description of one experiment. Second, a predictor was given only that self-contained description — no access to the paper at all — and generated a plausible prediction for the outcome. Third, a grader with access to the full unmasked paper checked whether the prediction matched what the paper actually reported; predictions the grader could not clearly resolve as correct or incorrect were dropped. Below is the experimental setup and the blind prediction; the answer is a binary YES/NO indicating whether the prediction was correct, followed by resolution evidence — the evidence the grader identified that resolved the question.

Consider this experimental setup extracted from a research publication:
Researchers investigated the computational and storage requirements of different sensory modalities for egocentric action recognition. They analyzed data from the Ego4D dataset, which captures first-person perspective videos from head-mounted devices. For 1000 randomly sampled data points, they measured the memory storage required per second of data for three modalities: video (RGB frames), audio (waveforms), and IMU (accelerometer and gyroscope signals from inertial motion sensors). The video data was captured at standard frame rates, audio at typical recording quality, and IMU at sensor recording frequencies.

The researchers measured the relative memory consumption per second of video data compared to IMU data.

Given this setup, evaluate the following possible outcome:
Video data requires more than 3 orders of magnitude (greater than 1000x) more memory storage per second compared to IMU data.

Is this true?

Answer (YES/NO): NO